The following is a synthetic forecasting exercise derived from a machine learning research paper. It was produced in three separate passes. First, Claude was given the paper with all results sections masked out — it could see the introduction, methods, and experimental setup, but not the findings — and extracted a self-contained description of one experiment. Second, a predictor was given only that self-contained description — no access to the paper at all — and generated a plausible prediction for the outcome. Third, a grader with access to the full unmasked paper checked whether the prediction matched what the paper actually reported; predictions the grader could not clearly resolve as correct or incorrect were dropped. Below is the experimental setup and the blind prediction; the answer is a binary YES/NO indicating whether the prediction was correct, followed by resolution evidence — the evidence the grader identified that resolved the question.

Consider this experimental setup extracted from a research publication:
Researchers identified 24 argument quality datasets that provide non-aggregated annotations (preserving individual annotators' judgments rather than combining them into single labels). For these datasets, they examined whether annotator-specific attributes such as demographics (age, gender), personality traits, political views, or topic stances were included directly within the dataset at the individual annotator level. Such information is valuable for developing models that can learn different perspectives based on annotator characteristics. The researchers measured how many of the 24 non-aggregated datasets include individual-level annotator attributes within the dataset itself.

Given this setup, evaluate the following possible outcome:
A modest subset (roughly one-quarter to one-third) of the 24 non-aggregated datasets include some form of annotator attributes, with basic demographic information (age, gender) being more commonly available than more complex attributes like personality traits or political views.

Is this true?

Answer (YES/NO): YES